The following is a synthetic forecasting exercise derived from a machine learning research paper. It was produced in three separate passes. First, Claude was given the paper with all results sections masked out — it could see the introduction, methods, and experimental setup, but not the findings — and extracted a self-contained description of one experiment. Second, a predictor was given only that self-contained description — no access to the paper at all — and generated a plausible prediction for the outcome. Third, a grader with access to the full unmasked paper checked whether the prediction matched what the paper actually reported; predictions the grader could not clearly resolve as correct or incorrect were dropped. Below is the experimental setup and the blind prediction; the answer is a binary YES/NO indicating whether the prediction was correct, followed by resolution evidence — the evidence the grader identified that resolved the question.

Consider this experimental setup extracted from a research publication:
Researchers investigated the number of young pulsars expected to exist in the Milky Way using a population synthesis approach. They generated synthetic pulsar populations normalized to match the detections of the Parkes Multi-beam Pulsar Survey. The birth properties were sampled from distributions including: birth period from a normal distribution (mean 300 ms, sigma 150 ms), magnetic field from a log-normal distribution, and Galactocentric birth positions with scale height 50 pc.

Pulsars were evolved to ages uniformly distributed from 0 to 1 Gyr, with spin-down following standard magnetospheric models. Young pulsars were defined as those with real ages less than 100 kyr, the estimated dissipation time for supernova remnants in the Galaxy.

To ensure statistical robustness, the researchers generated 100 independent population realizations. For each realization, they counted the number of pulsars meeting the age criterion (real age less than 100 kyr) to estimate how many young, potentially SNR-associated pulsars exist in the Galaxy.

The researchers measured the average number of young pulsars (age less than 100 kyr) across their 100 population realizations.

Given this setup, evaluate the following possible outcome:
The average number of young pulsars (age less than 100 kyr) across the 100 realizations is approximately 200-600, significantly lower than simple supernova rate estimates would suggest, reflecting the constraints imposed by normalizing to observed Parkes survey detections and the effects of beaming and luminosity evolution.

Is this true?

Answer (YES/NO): NO